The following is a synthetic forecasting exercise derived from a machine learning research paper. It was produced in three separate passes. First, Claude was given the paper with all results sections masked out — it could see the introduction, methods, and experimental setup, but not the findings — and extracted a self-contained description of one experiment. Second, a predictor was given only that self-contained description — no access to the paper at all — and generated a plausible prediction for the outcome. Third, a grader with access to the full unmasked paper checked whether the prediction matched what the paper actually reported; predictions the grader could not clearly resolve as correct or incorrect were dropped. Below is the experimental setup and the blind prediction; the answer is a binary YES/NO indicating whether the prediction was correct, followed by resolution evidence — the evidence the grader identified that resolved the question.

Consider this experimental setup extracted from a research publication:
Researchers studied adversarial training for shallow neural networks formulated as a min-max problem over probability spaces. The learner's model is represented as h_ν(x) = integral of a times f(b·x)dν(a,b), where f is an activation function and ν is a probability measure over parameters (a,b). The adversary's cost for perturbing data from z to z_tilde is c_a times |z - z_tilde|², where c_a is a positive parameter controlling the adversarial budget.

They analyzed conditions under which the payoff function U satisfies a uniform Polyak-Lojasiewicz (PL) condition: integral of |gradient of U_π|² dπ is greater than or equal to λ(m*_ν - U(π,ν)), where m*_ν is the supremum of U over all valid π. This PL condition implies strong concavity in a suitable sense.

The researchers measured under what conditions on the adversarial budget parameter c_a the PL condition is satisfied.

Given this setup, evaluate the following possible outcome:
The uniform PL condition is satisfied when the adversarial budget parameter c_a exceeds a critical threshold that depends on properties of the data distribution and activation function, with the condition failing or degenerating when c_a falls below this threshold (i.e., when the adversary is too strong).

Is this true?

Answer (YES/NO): YES